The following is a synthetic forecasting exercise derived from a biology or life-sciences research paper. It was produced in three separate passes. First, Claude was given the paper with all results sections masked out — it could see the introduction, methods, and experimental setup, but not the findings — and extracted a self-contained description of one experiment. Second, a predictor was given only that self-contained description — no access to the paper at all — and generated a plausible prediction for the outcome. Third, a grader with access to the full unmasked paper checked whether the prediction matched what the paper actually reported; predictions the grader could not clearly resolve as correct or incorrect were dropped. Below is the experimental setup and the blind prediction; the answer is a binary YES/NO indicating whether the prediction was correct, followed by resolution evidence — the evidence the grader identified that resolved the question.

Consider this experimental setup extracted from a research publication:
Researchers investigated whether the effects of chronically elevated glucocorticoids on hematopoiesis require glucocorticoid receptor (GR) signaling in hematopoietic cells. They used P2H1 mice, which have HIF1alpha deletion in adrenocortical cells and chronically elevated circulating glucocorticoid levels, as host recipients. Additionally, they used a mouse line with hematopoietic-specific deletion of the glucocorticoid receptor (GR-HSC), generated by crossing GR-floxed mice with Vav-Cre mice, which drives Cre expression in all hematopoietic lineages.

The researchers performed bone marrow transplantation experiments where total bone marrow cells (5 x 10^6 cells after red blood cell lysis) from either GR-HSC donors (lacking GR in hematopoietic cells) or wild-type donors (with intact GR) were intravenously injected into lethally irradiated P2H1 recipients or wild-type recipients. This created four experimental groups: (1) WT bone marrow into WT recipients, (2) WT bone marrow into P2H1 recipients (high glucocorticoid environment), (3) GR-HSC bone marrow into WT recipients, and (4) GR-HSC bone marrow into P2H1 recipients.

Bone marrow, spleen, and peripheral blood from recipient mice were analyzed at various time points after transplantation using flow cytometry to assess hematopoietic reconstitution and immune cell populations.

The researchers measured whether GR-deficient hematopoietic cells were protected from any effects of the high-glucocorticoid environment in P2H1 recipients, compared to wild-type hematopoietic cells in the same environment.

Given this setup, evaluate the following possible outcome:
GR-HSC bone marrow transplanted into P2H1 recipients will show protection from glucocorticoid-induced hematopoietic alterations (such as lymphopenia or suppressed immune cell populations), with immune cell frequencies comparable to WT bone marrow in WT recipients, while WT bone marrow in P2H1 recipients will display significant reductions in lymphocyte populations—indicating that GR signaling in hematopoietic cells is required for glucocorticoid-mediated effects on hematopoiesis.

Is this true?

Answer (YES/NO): YES